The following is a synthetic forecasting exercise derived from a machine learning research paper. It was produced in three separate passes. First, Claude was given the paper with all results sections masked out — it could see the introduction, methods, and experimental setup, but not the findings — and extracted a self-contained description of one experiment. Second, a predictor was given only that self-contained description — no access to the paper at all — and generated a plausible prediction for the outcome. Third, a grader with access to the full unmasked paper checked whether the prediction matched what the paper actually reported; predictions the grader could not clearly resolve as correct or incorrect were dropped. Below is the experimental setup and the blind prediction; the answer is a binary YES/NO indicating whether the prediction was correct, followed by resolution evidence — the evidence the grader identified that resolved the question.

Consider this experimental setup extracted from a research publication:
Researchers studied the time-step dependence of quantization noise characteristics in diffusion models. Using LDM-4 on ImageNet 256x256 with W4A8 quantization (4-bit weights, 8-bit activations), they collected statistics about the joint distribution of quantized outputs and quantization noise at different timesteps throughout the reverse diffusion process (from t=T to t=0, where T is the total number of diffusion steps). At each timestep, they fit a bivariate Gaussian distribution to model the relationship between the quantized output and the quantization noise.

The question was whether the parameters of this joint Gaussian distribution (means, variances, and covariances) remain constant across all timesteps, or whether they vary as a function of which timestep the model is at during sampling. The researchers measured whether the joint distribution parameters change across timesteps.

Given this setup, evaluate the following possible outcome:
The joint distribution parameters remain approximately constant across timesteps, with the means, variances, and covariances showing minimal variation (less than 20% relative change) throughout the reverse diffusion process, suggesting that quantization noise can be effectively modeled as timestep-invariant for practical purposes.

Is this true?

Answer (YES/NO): NO